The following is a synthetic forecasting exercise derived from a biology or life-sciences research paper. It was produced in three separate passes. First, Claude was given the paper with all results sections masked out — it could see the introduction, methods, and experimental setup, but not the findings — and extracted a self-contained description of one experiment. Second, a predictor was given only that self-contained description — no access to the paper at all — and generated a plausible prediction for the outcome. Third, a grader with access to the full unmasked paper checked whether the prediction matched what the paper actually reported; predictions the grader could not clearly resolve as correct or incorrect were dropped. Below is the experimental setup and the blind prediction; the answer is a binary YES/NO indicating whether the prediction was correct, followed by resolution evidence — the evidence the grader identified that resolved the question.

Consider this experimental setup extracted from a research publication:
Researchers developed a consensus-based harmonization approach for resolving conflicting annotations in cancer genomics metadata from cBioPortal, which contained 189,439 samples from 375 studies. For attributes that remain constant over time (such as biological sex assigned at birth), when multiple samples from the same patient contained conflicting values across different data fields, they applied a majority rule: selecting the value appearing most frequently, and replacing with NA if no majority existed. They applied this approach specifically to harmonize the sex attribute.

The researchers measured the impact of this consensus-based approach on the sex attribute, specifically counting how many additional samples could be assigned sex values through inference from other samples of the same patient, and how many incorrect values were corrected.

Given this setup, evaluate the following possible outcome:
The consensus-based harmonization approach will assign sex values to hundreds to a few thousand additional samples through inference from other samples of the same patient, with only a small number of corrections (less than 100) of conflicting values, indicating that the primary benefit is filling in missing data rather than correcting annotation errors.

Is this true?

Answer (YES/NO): YES